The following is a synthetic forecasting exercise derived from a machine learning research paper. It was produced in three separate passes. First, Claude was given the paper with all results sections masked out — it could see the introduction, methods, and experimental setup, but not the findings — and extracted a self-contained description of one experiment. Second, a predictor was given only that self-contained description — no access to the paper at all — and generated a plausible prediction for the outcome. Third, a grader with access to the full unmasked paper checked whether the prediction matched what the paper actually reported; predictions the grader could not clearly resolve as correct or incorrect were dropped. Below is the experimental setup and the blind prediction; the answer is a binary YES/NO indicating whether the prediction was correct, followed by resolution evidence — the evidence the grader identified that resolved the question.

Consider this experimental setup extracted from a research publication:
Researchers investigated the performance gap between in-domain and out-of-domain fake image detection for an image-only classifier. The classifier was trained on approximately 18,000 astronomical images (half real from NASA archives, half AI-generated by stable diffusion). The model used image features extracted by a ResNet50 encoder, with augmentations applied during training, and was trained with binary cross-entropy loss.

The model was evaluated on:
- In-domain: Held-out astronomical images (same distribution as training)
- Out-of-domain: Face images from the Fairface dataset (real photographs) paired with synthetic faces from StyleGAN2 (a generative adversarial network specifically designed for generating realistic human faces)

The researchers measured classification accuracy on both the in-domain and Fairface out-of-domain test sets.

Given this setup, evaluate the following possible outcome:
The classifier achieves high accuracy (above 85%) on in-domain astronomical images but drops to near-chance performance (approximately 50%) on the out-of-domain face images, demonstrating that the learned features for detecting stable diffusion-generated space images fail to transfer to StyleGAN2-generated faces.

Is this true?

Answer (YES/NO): NO